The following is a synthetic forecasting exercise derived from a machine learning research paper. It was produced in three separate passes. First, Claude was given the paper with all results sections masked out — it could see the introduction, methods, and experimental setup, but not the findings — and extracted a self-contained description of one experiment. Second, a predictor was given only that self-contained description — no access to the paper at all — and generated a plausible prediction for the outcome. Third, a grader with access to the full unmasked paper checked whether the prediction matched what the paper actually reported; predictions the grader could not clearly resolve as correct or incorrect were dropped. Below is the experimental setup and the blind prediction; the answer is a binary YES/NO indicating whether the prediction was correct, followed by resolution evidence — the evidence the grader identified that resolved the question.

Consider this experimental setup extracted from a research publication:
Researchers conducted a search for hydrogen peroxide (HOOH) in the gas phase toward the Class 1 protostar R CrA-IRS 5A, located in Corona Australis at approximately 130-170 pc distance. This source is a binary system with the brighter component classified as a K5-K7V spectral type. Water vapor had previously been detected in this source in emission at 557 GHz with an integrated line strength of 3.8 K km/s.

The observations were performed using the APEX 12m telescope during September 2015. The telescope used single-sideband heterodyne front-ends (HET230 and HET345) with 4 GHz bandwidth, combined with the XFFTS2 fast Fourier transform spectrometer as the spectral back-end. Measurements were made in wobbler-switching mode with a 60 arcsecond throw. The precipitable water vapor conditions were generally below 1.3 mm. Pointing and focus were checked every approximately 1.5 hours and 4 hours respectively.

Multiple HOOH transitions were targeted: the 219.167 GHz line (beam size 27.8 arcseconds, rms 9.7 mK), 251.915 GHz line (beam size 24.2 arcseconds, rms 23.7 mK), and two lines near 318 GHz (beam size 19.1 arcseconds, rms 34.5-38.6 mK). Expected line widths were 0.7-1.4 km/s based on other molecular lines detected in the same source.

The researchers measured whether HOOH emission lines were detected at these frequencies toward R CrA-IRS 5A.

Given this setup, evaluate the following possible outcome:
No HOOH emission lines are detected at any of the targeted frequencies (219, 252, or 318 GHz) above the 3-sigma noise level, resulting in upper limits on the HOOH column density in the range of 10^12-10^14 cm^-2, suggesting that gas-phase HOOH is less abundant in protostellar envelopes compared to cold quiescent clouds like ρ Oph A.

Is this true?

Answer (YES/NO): NO